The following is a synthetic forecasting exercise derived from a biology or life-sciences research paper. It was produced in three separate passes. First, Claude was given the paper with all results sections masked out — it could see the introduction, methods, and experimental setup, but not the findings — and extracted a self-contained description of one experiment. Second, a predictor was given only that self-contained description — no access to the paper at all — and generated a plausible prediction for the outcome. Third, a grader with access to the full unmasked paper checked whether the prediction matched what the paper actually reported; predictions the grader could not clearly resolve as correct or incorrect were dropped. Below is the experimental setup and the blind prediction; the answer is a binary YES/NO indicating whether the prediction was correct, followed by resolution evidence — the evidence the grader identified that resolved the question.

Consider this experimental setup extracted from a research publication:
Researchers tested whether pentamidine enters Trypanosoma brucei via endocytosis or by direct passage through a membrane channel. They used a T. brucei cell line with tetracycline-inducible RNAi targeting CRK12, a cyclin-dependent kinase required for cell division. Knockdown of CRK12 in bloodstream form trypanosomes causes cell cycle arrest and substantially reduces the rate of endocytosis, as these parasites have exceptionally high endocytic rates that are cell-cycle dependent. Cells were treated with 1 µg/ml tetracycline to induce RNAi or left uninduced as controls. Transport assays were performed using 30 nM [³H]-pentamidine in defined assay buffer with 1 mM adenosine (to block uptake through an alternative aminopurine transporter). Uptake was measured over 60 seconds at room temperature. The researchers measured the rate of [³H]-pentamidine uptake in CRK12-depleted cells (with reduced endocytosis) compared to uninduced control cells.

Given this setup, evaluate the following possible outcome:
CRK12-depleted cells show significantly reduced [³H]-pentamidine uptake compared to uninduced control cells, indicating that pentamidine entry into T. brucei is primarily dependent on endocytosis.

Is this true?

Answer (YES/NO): NO